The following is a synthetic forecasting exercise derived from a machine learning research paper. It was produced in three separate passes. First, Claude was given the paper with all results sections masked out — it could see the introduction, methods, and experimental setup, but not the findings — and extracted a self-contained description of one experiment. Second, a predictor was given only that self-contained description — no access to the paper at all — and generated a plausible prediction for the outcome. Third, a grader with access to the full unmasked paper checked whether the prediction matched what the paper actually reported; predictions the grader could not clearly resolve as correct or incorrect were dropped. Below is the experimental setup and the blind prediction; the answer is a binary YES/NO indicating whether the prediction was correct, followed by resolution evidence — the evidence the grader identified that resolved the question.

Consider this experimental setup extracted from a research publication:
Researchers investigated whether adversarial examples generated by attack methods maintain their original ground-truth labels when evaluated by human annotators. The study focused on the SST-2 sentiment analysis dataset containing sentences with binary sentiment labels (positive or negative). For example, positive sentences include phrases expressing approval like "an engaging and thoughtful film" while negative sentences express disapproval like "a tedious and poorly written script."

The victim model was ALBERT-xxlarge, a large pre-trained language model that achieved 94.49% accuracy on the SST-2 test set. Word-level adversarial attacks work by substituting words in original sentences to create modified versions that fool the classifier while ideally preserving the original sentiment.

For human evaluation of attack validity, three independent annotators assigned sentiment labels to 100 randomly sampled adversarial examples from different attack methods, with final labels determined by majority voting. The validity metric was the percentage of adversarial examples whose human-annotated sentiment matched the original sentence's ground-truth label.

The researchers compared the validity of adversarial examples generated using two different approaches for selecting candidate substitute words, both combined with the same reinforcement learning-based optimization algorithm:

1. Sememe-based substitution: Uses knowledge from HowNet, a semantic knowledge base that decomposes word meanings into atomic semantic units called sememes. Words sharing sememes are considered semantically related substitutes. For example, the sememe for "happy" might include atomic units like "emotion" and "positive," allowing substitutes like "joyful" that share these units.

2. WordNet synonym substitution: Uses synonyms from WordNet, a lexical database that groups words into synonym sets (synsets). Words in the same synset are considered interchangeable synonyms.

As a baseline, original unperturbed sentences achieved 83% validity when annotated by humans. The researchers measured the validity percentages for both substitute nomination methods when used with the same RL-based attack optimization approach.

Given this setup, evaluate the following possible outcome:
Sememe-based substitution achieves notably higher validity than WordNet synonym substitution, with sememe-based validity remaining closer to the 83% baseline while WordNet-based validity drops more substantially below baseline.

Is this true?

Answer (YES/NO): YES